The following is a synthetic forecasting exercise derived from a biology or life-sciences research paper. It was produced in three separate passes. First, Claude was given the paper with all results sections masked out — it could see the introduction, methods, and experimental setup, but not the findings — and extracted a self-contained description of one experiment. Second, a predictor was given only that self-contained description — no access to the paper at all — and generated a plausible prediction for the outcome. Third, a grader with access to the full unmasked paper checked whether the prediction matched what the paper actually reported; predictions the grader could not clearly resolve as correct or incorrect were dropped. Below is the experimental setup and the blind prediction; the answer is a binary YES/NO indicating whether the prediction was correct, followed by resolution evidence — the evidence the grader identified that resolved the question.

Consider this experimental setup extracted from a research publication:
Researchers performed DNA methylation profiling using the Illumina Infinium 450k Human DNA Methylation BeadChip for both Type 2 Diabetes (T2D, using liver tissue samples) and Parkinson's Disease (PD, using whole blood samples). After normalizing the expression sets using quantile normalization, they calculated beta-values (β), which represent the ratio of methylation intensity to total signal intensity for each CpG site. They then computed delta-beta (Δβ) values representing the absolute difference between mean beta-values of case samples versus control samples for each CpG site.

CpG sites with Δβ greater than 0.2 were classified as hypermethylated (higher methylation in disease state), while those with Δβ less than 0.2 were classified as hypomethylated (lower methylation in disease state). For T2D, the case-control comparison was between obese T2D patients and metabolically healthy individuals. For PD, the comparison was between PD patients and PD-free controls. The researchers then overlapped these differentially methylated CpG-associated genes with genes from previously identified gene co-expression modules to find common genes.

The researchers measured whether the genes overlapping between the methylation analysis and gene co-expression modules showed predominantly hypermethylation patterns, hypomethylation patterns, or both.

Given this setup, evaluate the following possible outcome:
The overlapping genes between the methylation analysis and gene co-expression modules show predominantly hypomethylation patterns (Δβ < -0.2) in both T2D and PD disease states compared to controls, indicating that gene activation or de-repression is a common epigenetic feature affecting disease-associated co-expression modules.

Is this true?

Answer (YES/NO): YES